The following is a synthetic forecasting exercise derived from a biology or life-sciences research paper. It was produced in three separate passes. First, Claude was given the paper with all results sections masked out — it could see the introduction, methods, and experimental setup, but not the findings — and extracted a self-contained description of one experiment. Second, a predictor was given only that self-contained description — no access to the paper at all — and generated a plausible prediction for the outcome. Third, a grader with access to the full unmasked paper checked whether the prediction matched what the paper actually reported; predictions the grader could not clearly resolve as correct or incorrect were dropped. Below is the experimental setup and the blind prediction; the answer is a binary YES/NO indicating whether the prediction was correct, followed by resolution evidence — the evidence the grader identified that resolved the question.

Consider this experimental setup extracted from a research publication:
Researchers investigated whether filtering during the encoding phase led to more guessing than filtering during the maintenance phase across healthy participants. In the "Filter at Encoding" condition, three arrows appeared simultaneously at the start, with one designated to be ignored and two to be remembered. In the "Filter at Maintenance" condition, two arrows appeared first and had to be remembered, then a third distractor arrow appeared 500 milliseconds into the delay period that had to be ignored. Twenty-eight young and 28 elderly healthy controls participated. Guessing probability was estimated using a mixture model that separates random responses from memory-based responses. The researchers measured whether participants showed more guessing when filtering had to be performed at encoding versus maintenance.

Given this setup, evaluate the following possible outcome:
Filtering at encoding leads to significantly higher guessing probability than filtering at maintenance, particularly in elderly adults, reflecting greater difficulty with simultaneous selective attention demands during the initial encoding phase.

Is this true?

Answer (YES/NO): NO